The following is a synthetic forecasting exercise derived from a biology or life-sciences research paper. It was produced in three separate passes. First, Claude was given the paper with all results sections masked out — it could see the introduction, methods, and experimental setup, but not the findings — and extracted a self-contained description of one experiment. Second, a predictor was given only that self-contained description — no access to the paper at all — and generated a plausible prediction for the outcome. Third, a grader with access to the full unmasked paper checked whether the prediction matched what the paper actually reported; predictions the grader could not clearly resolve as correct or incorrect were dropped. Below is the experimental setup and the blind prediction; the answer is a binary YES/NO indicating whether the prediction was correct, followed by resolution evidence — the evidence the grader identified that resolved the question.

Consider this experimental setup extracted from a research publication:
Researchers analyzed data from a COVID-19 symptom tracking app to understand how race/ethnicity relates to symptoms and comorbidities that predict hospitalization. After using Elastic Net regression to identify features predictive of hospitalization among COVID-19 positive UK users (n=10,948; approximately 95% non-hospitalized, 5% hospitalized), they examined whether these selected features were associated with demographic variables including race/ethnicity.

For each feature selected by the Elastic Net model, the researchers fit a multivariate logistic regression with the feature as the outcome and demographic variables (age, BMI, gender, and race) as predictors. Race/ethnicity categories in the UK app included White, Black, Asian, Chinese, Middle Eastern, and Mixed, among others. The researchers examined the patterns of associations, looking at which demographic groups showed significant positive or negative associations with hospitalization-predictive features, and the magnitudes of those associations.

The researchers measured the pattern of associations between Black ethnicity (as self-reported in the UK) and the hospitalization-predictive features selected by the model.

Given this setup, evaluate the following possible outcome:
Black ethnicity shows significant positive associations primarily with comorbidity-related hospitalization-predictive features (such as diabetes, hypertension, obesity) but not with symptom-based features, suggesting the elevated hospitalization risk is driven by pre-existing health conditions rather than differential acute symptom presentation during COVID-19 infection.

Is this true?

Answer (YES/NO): NO